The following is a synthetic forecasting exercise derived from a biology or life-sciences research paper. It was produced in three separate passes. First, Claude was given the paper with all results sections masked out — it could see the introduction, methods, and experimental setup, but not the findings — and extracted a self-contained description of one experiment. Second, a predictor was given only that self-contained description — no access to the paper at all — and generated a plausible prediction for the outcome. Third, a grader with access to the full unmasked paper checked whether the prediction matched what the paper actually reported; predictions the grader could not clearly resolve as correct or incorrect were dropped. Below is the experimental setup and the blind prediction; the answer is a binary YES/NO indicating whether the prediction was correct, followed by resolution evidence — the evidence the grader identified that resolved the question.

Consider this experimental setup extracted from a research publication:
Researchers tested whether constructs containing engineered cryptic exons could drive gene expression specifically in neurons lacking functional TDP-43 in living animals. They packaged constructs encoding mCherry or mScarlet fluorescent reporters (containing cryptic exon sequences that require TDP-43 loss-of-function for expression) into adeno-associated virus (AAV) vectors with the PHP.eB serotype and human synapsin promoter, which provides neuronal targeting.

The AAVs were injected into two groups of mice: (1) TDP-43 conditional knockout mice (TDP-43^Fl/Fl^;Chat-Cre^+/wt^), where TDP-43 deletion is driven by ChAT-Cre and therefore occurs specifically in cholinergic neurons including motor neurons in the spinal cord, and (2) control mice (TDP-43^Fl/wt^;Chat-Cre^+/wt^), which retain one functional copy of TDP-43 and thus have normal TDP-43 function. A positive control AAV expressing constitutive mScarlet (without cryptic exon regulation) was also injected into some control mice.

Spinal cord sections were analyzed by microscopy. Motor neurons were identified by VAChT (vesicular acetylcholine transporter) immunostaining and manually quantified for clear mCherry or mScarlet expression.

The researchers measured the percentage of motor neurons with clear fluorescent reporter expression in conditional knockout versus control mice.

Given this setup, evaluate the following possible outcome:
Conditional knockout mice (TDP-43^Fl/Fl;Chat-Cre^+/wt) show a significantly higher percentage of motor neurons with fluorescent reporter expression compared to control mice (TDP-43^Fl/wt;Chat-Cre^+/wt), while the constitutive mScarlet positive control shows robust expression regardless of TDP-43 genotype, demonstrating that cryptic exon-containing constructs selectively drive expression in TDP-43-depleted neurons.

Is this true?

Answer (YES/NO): YES